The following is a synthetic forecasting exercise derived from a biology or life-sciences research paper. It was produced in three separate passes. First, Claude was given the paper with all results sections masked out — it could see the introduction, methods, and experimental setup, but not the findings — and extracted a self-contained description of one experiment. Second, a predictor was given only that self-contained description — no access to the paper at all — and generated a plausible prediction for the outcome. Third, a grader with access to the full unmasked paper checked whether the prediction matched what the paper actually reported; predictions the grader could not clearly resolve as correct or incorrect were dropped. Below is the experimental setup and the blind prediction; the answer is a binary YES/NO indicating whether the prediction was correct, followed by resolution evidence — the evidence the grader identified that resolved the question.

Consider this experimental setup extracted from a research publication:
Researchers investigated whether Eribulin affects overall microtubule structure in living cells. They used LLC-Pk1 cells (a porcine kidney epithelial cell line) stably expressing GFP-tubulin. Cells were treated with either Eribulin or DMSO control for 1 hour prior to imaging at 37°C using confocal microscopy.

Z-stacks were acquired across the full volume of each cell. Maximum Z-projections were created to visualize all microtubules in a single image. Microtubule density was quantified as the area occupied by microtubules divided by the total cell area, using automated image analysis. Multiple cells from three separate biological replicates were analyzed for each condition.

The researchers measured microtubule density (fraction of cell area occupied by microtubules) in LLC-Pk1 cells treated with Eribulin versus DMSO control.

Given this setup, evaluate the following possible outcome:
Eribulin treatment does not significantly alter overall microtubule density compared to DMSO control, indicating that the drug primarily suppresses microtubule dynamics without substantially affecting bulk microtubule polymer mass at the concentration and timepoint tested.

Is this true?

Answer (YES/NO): YES